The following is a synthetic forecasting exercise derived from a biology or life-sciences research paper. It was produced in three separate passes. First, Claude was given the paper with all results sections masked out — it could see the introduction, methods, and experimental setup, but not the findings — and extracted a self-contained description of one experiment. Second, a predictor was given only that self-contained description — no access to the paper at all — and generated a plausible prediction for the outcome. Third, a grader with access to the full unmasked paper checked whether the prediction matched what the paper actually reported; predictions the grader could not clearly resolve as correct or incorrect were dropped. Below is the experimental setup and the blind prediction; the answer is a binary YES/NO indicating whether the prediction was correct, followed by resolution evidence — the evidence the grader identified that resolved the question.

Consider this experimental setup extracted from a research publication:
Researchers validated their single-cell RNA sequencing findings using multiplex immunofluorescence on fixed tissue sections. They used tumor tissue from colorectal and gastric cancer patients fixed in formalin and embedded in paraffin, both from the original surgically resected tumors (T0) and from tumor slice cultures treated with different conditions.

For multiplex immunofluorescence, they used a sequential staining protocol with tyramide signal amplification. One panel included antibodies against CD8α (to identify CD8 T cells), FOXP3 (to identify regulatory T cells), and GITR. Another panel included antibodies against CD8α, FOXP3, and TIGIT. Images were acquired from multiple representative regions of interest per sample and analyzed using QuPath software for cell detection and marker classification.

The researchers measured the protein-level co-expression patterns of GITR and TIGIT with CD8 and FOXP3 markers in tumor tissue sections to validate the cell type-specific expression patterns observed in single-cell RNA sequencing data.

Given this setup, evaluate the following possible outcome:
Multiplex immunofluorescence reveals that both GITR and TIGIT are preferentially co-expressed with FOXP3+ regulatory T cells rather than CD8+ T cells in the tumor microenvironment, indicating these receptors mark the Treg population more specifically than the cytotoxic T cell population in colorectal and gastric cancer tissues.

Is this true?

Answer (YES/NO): NO